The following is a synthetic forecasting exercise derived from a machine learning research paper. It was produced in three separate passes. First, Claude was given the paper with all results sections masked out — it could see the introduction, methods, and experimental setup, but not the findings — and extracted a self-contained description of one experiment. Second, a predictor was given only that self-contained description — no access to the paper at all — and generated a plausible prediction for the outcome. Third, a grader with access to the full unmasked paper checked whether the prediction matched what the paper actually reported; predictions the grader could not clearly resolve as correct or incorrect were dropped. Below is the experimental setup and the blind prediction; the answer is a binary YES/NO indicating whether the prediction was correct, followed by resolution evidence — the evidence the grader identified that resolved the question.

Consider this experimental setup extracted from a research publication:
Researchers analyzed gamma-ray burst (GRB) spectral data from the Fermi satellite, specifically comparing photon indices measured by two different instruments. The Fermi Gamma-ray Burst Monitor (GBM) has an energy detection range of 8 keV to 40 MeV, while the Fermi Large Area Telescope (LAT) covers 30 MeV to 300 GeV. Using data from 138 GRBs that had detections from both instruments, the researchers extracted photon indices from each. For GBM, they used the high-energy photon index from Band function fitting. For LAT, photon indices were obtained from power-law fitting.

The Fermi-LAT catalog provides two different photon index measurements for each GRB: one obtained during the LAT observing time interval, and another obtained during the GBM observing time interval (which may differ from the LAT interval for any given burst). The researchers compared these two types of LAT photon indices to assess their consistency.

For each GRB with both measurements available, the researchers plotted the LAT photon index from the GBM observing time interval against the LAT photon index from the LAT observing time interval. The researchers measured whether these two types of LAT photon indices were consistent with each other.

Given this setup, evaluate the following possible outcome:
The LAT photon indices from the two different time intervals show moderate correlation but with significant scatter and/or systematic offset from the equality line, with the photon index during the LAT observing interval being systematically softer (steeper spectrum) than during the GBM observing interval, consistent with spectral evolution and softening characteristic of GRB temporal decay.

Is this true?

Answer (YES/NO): NO